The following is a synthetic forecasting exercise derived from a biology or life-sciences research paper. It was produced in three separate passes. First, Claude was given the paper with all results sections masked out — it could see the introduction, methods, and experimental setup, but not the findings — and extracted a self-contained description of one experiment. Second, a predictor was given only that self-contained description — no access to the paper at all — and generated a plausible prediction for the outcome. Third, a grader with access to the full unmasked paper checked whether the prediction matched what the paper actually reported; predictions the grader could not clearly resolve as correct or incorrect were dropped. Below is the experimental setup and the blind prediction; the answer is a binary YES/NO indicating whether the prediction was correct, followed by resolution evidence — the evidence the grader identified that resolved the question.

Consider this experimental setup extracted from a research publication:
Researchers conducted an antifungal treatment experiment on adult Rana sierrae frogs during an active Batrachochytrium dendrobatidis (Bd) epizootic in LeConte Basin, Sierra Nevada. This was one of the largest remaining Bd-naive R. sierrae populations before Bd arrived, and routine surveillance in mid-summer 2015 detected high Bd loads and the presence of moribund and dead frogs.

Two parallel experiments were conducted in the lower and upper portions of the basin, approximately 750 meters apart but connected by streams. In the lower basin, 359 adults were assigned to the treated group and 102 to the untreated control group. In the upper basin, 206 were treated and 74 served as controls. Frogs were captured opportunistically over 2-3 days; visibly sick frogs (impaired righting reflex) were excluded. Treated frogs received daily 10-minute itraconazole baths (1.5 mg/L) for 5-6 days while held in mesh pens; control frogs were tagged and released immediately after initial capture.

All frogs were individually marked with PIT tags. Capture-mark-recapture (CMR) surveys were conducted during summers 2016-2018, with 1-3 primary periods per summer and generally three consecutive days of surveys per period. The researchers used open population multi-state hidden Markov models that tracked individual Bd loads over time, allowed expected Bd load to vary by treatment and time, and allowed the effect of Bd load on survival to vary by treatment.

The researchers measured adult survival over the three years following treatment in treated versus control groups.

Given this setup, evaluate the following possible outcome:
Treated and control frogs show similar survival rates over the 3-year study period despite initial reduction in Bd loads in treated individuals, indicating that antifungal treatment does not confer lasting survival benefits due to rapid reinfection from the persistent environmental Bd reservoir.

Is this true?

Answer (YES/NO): NO